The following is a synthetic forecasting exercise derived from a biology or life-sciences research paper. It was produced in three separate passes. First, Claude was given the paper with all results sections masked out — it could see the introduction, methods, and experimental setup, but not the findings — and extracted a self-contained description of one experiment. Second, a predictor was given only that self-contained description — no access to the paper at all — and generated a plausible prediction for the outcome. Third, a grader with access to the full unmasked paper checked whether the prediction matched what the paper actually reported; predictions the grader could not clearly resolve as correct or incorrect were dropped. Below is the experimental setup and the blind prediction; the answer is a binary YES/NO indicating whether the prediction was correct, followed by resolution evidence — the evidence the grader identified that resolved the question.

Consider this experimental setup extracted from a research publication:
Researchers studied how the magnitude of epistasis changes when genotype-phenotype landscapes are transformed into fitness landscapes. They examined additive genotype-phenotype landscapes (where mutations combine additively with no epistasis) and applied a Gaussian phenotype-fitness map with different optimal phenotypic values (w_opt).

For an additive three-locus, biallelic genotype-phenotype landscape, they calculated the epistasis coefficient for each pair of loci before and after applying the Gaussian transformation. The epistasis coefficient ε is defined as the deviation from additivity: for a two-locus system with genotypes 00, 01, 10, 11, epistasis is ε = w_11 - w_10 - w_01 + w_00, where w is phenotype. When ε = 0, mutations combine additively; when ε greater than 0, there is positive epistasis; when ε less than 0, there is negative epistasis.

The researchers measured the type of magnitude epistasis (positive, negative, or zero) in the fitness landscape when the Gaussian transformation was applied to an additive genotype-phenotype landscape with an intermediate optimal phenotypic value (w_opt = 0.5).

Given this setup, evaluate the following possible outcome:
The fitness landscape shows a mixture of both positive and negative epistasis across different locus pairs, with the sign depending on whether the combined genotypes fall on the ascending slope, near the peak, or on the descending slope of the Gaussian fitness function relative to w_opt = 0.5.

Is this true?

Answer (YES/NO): NO